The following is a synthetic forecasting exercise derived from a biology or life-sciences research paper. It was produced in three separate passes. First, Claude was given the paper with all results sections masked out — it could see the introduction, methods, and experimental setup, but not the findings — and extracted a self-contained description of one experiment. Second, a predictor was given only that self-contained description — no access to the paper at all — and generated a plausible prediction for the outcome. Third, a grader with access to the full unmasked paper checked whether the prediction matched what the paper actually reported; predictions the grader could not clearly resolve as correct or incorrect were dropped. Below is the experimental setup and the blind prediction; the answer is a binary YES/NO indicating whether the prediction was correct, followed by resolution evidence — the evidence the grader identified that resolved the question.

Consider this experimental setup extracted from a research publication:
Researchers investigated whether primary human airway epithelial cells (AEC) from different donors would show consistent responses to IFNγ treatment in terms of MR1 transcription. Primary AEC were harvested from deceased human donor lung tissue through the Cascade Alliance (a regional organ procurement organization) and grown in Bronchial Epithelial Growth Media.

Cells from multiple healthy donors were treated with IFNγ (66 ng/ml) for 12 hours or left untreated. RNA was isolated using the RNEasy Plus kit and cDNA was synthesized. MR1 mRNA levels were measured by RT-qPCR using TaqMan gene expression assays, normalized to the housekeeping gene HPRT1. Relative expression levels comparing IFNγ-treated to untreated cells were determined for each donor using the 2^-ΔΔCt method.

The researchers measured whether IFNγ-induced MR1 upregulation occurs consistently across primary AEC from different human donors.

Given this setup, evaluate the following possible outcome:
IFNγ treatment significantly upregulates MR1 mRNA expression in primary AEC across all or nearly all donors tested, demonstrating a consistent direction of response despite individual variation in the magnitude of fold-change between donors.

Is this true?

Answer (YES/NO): YES